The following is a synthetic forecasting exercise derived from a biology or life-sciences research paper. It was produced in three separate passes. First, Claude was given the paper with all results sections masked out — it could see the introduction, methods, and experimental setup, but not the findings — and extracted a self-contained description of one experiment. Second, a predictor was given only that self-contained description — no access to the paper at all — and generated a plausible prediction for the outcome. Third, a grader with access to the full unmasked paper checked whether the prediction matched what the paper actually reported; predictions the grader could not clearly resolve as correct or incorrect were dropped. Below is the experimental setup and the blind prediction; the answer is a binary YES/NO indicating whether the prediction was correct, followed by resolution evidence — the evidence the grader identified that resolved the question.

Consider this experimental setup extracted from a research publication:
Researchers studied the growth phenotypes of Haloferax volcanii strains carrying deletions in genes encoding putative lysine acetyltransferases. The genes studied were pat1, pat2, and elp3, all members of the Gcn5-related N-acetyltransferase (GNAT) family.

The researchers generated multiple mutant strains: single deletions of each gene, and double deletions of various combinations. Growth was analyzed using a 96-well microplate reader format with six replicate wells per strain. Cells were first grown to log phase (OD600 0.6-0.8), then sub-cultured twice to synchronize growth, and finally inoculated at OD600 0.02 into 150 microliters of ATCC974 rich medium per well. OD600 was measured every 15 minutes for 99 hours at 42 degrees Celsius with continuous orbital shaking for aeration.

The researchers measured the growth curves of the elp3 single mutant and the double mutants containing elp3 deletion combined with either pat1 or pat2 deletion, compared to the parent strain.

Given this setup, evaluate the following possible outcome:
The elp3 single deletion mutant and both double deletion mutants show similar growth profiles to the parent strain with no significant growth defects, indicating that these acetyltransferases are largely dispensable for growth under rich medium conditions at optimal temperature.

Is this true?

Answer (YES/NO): NO